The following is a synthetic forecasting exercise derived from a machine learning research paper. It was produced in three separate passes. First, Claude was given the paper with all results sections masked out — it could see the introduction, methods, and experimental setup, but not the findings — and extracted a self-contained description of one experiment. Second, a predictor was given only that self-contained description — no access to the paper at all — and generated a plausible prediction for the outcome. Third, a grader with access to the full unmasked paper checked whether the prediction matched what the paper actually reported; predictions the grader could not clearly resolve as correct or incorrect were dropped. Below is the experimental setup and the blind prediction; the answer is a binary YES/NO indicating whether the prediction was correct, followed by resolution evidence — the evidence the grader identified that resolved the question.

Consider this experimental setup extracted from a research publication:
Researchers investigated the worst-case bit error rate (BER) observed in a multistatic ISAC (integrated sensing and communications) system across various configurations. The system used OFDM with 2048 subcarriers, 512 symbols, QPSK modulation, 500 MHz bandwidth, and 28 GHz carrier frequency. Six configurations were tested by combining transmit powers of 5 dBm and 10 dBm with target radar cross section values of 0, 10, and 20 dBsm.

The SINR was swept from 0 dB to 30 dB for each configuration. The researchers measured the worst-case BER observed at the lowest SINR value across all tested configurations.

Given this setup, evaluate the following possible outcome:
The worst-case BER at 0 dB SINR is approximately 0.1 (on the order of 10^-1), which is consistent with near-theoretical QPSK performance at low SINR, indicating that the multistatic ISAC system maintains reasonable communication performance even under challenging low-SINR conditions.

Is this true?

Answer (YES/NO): YES